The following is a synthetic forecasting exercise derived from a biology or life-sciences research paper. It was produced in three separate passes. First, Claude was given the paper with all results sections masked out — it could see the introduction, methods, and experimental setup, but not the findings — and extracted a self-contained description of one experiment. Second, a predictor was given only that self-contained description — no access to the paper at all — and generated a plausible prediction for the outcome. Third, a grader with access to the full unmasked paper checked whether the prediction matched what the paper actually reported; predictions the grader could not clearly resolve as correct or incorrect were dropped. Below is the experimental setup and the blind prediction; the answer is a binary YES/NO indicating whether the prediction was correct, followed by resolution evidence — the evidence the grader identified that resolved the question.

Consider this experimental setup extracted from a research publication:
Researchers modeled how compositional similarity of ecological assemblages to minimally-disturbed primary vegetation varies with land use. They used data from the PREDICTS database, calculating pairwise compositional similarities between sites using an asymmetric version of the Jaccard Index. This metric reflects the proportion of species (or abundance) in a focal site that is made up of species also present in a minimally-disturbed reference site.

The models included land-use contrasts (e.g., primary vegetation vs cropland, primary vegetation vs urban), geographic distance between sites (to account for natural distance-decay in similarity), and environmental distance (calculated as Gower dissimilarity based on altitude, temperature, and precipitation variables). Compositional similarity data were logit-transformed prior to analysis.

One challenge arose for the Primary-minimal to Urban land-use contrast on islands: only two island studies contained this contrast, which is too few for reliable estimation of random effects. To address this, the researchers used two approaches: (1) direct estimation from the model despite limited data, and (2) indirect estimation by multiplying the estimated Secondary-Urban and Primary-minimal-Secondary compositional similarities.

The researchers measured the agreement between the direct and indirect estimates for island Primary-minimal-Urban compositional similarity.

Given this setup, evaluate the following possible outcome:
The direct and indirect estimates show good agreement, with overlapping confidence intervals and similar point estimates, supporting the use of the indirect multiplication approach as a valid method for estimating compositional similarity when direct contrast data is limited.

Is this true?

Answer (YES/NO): NO